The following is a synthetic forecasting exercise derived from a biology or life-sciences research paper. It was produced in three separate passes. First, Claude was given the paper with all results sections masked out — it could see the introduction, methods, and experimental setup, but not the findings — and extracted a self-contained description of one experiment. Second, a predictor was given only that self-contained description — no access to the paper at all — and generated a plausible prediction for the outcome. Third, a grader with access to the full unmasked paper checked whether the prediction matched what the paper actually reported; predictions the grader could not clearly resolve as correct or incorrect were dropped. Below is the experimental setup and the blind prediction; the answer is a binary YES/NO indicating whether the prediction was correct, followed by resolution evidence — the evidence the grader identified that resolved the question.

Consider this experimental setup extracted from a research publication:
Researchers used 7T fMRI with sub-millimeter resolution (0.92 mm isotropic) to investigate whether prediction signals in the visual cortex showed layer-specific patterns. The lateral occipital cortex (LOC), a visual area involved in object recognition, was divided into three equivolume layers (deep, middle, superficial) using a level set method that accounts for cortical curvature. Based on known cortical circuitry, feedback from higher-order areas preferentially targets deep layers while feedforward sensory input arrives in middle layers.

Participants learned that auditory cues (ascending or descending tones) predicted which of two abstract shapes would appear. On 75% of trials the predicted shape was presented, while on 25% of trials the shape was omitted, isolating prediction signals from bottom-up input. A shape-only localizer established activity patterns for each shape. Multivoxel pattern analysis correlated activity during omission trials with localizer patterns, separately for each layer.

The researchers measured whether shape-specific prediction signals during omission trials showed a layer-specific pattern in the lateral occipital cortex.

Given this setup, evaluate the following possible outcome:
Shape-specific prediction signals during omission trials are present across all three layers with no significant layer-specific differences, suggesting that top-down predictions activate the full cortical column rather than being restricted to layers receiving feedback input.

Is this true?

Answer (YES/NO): NO